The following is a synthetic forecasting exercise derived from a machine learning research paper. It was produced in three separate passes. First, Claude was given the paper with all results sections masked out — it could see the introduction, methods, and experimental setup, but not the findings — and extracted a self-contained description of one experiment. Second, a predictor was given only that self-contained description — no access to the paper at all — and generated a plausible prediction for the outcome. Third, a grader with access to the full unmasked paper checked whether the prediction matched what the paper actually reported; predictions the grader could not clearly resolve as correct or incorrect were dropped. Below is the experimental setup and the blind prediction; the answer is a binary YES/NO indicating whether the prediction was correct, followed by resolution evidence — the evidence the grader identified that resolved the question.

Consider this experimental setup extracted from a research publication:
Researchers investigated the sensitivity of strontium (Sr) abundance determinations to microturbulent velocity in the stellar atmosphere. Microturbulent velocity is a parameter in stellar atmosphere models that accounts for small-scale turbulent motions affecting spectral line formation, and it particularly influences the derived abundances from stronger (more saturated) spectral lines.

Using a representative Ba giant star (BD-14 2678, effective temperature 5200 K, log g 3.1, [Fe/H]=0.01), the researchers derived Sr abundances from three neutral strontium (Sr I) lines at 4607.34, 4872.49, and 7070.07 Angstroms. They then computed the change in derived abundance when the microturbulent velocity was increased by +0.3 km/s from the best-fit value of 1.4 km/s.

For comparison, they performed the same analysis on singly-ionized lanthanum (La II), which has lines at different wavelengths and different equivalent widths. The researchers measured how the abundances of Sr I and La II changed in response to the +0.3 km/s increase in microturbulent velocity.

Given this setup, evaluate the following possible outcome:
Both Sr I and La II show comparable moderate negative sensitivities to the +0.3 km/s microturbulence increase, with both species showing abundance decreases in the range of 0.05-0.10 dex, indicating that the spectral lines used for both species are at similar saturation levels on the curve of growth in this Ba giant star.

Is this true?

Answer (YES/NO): NO